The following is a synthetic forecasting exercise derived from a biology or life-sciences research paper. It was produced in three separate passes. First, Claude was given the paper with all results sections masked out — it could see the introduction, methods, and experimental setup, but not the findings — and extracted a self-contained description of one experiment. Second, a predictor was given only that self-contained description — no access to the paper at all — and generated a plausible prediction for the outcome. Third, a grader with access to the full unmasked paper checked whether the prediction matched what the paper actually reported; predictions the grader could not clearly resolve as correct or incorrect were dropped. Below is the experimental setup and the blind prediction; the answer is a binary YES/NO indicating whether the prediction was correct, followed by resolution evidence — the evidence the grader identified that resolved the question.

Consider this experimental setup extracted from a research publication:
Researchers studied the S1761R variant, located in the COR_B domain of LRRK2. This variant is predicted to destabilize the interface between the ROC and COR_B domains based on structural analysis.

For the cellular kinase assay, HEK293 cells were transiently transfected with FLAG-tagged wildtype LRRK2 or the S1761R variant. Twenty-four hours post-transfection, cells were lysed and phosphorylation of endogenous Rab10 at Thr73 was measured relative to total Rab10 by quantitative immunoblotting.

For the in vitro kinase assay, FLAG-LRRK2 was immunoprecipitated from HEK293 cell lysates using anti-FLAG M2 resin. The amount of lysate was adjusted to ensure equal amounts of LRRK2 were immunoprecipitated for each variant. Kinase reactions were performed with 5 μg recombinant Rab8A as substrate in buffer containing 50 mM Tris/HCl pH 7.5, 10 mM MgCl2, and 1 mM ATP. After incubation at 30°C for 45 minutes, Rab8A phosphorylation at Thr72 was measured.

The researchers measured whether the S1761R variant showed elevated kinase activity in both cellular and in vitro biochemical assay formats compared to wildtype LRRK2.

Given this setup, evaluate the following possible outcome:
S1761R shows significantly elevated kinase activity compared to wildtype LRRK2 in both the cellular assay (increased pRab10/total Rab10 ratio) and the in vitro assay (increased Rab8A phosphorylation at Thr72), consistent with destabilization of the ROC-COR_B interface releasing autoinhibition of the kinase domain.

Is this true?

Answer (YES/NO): YES